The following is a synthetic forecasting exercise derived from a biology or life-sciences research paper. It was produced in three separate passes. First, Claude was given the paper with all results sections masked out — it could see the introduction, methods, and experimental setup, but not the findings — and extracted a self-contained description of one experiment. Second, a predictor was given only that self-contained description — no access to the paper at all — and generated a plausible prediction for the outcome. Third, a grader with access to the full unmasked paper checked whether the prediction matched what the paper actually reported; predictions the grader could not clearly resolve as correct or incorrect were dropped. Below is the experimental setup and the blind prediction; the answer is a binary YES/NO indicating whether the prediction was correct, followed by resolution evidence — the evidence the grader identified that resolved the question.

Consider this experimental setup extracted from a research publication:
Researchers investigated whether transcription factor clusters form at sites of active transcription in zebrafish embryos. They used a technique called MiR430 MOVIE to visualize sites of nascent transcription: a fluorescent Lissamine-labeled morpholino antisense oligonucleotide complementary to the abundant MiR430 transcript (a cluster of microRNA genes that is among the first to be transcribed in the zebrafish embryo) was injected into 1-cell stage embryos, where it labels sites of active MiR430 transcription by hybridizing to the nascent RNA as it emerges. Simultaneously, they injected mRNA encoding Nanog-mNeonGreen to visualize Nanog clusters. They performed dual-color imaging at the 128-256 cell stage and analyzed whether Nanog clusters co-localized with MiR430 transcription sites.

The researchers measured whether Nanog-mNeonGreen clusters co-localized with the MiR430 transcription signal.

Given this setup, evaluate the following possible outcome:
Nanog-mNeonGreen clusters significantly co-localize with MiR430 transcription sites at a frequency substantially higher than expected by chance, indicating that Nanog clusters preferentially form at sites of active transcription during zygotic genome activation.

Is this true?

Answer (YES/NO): NO